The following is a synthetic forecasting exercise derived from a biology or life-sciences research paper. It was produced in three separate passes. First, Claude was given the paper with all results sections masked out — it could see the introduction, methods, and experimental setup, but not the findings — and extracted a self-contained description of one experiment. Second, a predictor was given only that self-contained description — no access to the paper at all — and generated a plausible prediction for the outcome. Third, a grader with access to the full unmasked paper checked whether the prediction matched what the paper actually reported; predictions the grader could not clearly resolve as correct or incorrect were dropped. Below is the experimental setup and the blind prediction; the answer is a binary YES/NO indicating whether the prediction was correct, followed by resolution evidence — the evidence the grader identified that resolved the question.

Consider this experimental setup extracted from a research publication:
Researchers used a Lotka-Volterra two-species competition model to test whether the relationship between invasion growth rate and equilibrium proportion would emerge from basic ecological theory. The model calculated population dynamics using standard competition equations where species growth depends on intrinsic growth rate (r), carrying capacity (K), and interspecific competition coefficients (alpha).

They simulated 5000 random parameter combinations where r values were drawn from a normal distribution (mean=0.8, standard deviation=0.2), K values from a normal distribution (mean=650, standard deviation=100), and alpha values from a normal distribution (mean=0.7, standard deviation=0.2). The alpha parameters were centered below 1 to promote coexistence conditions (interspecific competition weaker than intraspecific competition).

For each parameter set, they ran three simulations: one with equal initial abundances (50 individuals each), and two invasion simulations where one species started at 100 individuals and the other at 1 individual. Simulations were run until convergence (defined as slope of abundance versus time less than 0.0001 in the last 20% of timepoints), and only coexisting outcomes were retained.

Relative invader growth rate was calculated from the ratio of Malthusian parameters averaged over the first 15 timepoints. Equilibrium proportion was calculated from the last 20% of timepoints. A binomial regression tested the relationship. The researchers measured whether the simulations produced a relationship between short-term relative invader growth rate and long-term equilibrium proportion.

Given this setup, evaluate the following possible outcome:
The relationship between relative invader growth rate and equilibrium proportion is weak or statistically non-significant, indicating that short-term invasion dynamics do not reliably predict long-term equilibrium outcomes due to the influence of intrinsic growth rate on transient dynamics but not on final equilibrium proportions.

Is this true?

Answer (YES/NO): NO